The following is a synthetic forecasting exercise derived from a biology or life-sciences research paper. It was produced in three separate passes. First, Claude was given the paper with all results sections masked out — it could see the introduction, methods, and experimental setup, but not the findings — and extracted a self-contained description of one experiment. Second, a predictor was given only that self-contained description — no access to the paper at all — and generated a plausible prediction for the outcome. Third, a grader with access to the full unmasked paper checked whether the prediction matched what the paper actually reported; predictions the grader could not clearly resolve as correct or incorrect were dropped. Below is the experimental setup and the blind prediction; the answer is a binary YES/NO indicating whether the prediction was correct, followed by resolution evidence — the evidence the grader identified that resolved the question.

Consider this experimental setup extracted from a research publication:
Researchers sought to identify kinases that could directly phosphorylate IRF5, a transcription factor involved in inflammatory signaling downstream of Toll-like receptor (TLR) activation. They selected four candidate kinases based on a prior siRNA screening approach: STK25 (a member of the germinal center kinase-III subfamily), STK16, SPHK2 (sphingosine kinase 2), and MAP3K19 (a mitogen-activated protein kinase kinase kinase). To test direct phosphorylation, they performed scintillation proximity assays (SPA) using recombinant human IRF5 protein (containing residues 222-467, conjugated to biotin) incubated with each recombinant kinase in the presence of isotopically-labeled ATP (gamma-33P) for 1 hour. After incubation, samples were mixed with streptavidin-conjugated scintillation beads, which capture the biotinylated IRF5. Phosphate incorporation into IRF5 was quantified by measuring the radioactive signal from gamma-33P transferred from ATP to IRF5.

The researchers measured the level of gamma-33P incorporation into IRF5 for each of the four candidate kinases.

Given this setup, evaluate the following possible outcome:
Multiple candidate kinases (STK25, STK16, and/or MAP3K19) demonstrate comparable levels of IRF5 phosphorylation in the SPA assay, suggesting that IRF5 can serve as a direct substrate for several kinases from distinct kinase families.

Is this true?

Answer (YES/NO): NO